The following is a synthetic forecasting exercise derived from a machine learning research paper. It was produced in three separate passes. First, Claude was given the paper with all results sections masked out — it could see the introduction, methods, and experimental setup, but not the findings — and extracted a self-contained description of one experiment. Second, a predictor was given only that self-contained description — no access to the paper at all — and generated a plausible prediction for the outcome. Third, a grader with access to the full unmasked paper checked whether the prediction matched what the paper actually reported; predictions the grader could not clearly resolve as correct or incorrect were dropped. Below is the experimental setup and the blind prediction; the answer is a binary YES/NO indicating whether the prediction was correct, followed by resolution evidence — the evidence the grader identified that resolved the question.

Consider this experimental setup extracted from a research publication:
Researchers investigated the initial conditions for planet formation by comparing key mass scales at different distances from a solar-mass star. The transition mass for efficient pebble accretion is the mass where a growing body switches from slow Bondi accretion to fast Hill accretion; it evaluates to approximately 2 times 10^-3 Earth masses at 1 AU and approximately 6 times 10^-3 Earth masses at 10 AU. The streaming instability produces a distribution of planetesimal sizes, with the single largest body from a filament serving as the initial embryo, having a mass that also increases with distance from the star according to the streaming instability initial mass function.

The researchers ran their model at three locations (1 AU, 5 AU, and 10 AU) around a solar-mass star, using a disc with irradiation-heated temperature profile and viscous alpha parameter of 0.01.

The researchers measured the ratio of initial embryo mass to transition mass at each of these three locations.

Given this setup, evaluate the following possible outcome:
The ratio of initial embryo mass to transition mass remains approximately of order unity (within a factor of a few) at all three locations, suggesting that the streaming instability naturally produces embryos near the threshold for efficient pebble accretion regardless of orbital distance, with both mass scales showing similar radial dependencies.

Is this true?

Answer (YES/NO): YES